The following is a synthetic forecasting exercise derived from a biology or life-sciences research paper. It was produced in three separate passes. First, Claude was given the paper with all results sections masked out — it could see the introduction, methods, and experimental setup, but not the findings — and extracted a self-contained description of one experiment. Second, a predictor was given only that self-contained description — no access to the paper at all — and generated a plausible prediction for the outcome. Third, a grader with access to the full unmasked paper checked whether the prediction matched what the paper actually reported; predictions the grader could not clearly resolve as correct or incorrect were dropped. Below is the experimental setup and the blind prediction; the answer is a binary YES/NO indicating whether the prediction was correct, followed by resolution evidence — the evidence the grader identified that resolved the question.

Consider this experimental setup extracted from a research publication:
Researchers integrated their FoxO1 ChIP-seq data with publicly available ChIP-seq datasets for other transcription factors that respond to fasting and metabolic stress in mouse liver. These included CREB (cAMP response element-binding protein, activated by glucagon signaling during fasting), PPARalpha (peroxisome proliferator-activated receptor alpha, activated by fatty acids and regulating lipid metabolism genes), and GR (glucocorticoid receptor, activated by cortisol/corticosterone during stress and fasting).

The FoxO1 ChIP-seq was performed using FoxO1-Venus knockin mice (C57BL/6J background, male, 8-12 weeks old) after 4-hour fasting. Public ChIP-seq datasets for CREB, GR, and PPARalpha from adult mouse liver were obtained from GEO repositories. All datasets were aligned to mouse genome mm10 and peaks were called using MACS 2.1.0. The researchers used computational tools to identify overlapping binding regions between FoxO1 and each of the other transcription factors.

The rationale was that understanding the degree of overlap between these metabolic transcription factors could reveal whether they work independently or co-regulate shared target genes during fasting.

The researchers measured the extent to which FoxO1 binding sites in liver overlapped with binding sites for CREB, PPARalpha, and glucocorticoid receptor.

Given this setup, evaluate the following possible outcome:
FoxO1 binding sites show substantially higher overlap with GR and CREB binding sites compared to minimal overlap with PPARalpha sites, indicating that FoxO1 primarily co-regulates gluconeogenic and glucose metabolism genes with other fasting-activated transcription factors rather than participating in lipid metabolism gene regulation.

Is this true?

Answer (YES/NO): NO